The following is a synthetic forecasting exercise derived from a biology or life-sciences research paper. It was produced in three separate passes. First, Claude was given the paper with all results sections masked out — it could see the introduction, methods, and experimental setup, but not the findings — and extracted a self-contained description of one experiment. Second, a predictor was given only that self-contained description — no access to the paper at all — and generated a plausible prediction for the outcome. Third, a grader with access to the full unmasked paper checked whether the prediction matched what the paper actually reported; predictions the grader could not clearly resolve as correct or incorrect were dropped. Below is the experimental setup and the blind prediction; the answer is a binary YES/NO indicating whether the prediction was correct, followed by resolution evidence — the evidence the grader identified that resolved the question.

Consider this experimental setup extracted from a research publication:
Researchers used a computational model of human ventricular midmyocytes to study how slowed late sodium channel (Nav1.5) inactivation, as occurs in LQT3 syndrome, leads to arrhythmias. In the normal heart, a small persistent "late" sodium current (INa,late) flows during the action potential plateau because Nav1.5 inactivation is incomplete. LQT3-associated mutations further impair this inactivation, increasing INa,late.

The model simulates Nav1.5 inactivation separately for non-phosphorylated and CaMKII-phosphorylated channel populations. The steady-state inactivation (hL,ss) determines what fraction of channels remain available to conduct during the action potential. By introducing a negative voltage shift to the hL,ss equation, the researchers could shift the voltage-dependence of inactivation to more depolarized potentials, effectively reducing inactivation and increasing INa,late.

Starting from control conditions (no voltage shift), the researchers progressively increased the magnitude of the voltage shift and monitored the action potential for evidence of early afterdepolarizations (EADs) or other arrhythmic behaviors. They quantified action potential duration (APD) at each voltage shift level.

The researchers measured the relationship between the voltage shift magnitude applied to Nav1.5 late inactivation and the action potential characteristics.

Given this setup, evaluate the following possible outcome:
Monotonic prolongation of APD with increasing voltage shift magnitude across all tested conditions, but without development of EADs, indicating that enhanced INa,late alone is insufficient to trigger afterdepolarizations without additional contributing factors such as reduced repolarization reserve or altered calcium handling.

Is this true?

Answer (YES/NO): NO